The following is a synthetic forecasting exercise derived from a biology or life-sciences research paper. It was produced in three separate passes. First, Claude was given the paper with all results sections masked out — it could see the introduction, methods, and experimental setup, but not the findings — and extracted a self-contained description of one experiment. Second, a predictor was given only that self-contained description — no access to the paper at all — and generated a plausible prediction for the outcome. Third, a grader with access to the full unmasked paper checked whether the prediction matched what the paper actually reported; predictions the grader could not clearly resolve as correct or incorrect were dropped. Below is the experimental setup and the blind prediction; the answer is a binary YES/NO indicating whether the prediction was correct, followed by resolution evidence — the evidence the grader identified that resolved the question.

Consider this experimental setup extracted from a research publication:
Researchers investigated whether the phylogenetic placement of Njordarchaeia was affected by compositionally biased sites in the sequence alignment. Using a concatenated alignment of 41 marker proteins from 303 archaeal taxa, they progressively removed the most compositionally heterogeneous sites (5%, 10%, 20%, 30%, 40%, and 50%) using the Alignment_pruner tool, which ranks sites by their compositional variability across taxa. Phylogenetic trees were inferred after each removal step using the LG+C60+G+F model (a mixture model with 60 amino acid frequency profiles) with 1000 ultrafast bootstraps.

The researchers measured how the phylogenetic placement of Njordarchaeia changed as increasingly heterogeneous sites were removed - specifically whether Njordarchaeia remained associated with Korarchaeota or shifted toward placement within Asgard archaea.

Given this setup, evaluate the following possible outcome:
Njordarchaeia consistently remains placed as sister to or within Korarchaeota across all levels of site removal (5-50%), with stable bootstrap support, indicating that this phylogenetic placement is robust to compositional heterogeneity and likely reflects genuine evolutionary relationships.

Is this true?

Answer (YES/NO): NO